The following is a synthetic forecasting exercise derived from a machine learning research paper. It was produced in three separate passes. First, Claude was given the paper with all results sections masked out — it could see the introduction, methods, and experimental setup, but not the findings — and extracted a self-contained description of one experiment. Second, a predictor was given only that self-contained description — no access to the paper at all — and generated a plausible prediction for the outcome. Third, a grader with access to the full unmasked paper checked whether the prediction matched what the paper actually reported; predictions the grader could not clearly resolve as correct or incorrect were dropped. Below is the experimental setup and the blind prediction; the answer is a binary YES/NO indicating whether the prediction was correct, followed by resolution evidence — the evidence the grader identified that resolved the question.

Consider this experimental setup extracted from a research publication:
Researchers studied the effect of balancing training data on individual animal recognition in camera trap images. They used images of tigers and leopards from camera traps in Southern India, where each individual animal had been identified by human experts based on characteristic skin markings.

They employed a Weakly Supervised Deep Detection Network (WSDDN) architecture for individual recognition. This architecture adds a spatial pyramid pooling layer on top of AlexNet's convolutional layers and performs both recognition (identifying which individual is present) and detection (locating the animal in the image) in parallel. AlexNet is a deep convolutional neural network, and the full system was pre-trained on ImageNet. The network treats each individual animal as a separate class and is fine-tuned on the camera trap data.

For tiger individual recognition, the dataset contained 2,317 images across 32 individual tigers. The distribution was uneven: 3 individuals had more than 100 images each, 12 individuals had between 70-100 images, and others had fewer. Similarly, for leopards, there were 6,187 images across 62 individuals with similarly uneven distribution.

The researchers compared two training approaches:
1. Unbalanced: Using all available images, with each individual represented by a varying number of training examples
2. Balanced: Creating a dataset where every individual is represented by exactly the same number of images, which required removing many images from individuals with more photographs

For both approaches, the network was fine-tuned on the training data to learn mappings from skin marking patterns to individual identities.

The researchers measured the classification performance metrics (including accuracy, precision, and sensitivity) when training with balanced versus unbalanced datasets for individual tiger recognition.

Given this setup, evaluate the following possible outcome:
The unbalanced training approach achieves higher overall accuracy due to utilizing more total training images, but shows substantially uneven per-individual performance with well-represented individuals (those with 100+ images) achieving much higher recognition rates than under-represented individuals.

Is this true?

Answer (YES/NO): NO